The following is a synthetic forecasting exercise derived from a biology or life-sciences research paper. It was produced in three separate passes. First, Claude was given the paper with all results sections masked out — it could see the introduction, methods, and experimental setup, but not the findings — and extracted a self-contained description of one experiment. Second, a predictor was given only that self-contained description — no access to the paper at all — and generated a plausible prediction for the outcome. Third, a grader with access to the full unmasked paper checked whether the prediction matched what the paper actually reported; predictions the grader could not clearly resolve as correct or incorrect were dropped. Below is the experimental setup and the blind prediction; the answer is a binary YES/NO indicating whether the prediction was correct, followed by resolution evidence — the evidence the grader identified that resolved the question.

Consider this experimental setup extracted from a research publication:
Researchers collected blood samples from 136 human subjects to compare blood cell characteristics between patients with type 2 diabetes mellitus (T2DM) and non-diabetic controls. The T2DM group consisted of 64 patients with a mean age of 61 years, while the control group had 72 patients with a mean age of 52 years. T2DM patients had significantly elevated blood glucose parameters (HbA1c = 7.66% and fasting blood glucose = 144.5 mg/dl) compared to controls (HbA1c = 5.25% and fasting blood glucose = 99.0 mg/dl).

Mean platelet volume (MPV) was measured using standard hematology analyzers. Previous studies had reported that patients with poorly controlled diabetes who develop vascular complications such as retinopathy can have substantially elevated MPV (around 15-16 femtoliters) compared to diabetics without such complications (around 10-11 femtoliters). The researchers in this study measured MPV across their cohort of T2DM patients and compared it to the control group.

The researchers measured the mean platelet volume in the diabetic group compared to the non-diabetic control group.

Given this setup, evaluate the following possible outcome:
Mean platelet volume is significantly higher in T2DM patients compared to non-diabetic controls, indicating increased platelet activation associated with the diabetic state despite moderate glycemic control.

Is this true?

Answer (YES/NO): YES